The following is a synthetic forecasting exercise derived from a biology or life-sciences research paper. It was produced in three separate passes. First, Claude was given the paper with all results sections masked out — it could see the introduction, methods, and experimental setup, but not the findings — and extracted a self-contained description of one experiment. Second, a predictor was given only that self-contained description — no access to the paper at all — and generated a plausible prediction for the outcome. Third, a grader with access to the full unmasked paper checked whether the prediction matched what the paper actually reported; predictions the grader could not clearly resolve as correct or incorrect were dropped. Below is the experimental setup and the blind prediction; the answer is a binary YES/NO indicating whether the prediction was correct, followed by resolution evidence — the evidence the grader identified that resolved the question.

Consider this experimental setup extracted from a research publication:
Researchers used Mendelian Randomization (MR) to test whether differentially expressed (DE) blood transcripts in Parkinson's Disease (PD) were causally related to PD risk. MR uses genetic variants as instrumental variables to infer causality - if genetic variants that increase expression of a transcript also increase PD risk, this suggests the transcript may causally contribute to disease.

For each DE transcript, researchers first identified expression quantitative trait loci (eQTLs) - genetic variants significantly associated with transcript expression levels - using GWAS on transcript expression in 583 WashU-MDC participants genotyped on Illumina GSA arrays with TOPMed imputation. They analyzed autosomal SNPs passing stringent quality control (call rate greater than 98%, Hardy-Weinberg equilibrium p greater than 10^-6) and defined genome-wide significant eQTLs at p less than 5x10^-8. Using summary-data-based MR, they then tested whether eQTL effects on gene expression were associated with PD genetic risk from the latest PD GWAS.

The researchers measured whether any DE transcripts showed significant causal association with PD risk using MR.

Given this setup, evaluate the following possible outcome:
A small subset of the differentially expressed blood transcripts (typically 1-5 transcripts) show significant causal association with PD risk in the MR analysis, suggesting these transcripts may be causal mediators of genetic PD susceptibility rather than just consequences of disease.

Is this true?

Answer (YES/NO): NO